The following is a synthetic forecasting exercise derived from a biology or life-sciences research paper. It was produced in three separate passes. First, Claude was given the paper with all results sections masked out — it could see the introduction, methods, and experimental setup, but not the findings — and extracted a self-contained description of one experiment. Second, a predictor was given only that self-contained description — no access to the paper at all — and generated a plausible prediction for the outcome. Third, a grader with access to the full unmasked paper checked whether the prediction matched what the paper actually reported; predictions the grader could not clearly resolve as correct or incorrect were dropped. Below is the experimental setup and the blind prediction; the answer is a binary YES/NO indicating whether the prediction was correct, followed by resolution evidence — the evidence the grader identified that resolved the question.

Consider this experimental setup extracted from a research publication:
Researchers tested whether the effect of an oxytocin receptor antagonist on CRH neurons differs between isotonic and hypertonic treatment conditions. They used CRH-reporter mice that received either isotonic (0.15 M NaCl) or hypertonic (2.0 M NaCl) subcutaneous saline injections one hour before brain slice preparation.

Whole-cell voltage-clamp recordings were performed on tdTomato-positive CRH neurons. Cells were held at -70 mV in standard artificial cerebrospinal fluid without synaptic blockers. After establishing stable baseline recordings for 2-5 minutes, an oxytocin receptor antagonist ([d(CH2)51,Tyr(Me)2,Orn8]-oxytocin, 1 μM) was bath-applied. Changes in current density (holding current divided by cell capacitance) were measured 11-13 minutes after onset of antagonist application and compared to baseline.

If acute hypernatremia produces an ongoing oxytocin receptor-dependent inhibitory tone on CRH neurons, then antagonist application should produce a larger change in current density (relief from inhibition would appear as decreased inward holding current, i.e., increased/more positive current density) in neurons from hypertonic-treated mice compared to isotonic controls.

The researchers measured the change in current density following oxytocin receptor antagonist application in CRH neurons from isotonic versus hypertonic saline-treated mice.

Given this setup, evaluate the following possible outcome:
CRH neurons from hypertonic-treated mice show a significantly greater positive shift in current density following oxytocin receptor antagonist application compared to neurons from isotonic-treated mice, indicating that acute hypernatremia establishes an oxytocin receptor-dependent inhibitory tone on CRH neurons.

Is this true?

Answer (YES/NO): NO